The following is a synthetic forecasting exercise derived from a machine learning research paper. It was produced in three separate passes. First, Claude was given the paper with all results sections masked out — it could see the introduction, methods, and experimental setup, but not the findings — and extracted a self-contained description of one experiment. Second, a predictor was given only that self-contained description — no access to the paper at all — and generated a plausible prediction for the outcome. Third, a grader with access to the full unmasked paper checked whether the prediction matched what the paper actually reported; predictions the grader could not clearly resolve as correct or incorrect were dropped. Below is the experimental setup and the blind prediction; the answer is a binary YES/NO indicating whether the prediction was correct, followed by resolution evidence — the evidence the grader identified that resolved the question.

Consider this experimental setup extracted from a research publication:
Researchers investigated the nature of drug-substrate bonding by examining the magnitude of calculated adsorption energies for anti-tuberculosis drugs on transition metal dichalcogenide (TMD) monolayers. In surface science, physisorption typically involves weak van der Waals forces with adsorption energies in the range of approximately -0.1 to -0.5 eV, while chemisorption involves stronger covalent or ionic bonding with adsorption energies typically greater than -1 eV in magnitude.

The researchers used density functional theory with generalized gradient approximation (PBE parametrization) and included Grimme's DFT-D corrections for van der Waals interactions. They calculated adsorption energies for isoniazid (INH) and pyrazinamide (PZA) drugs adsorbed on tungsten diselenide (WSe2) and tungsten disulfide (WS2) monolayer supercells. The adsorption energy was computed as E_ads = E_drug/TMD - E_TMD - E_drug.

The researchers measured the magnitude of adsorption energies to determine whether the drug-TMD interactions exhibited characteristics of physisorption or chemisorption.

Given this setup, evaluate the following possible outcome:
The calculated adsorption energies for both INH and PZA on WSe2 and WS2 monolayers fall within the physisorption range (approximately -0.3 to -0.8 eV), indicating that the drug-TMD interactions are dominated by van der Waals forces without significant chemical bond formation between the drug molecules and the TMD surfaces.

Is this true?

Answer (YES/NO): NO